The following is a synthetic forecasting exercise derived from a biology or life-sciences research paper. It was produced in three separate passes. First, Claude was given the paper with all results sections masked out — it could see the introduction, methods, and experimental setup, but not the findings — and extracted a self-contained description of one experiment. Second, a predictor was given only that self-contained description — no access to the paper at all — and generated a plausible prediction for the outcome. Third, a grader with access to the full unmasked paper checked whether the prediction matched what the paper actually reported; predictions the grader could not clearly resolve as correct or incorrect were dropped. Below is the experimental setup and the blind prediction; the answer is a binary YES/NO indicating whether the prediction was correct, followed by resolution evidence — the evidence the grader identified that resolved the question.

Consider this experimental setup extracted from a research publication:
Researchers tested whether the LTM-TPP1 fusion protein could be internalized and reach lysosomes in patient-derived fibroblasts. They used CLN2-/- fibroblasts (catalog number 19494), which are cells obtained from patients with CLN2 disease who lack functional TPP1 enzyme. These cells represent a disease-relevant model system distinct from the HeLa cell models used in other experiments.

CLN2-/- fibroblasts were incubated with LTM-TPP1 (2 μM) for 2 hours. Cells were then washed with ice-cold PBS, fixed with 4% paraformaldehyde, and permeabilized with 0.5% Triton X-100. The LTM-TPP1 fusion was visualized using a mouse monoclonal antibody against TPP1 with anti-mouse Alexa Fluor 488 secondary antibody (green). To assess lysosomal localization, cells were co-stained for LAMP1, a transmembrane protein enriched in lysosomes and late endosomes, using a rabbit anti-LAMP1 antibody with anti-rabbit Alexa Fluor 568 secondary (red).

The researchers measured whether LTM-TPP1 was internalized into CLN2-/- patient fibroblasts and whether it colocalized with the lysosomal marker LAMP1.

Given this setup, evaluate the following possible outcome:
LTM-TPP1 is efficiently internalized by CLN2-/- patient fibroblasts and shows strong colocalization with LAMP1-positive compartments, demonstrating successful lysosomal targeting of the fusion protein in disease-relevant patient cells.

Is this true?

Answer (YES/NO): YES